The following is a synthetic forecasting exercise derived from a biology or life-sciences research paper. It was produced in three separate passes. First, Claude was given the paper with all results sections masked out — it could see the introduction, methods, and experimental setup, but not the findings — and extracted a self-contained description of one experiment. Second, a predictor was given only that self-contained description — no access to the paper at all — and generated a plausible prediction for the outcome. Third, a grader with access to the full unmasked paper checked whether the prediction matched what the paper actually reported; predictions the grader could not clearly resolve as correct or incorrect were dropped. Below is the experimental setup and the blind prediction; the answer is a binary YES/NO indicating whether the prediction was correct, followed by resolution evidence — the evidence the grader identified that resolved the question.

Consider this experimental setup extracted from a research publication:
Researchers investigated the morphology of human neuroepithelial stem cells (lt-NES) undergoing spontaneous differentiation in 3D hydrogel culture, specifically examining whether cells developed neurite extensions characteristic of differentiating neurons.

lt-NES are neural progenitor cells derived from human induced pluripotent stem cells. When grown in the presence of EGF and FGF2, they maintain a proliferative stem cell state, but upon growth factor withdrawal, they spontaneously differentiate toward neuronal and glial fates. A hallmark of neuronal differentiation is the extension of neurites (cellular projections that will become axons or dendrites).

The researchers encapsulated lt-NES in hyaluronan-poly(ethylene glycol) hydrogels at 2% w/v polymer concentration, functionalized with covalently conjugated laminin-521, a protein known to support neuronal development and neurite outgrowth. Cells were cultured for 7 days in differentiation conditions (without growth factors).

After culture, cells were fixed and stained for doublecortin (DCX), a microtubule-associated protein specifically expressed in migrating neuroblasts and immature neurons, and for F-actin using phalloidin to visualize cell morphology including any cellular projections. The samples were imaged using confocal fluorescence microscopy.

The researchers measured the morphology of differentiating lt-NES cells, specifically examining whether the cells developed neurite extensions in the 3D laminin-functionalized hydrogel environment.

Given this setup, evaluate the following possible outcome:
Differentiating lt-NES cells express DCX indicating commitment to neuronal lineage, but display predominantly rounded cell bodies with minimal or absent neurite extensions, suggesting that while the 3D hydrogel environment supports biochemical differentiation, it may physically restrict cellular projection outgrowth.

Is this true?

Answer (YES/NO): NO